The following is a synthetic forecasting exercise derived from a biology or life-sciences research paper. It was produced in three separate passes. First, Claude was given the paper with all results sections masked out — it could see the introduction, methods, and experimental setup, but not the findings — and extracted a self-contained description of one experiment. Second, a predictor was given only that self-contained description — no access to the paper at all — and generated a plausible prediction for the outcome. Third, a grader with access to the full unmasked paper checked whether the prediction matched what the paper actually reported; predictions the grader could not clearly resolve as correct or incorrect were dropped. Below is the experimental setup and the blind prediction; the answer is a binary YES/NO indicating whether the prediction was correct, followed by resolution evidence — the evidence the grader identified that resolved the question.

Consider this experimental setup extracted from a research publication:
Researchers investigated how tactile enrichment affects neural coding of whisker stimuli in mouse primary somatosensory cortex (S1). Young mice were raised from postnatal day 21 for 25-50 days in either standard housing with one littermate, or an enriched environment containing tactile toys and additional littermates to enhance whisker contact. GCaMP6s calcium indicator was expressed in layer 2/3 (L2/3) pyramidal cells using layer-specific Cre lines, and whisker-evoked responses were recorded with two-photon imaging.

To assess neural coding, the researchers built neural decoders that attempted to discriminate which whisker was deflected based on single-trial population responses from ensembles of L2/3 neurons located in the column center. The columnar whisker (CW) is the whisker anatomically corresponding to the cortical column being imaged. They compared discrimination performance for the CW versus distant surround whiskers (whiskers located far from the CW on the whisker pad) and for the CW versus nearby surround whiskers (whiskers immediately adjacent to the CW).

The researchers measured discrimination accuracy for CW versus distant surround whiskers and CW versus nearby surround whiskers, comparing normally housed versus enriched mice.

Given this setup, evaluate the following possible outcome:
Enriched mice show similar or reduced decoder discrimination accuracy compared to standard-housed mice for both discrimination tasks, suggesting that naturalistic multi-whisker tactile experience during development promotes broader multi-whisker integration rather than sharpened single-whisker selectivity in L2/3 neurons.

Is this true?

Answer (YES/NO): NO